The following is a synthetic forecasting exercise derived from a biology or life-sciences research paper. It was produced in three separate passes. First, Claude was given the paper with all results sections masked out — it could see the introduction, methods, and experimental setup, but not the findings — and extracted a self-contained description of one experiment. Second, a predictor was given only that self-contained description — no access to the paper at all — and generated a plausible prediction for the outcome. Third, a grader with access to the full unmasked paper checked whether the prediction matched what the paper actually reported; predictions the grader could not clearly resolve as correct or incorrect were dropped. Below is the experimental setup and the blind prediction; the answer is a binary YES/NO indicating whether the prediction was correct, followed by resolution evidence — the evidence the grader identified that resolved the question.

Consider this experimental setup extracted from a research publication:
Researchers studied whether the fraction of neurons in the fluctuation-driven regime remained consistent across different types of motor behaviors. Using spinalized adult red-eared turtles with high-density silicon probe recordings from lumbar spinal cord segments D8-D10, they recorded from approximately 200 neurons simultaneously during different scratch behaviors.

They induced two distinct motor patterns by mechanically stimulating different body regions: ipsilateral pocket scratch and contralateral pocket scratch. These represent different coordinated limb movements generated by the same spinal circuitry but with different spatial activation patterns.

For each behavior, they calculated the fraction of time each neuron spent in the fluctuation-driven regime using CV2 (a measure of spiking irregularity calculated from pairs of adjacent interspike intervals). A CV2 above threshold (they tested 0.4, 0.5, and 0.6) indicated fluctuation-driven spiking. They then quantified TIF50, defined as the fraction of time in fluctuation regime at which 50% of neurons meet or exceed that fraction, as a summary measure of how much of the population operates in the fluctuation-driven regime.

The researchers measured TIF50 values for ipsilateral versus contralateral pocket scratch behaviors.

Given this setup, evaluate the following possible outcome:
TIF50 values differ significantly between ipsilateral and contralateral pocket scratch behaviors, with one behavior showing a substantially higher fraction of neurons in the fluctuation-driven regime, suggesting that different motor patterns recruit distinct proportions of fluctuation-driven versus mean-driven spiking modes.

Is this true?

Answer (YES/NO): NO